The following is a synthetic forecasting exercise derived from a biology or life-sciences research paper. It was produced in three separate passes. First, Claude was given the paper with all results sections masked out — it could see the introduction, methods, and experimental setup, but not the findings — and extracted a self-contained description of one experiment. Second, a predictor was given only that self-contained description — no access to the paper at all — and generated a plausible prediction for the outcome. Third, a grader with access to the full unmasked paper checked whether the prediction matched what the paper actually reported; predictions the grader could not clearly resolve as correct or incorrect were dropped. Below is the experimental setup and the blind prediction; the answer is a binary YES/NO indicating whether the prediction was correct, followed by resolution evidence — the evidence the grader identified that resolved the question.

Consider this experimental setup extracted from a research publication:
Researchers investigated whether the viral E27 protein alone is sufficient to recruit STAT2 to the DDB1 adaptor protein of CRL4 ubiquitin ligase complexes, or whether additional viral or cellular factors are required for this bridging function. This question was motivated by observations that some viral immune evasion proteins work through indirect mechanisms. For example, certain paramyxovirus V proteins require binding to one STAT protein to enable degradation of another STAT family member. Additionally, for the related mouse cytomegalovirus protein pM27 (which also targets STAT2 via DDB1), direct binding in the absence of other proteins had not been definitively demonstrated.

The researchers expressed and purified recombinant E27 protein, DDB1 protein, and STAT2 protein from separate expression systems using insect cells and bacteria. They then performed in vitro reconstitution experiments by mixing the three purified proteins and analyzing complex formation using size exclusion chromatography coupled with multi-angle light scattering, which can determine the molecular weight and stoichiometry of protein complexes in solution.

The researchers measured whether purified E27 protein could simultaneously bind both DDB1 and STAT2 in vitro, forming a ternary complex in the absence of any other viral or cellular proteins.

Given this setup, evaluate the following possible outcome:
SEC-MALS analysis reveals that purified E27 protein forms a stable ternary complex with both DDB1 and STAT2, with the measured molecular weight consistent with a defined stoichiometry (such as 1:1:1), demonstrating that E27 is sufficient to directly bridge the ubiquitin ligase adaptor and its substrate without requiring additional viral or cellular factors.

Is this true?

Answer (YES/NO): NO